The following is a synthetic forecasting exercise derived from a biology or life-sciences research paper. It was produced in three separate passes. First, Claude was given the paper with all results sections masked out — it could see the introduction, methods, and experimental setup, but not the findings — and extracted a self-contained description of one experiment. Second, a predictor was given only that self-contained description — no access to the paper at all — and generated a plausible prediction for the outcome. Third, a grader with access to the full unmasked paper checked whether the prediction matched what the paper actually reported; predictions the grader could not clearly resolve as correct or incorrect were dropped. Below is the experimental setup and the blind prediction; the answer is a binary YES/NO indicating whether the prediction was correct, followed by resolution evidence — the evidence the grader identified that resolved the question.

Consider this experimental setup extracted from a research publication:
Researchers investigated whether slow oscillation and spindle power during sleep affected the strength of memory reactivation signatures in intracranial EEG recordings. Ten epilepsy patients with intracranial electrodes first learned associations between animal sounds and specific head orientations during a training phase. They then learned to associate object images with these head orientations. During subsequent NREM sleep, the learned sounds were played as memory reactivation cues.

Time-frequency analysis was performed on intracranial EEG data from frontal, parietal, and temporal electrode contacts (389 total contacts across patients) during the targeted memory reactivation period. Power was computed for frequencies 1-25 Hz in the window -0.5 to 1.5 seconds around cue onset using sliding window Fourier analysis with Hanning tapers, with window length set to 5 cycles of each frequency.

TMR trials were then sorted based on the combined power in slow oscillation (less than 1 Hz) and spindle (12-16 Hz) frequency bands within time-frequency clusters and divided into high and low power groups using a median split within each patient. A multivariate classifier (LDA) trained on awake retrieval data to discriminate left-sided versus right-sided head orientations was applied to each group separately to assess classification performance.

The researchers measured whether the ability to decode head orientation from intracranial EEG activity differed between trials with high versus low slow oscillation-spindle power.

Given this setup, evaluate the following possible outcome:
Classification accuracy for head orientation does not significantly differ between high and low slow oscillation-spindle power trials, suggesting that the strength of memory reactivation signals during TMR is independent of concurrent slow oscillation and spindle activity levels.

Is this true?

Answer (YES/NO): NO